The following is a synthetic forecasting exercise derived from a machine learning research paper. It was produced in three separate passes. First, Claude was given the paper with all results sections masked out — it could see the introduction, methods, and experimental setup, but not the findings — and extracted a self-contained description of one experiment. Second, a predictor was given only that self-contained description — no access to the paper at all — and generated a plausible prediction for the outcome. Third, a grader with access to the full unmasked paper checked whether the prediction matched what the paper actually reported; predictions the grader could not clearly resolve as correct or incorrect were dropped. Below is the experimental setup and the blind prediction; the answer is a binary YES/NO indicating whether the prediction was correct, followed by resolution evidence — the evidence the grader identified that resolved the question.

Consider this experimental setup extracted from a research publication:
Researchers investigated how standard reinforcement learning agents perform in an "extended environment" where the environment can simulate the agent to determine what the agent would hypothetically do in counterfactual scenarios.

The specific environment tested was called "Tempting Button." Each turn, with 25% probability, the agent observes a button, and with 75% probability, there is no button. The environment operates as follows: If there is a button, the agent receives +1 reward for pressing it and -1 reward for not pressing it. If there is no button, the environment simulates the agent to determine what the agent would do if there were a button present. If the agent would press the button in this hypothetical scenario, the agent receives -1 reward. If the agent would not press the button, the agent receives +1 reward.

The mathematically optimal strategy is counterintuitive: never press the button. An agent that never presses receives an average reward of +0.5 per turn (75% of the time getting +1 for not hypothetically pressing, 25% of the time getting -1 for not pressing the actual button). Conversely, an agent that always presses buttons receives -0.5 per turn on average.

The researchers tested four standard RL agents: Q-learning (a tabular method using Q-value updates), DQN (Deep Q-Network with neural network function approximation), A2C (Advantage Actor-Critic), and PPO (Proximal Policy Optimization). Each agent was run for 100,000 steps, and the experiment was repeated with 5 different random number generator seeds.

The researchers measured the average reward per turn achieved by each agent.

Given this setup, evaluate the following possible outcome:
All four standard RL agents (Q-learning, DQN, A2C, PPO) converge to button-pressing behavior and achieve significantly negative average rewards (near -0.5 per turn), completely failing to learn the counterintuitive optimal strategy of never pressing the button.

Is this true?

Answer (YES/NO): NO